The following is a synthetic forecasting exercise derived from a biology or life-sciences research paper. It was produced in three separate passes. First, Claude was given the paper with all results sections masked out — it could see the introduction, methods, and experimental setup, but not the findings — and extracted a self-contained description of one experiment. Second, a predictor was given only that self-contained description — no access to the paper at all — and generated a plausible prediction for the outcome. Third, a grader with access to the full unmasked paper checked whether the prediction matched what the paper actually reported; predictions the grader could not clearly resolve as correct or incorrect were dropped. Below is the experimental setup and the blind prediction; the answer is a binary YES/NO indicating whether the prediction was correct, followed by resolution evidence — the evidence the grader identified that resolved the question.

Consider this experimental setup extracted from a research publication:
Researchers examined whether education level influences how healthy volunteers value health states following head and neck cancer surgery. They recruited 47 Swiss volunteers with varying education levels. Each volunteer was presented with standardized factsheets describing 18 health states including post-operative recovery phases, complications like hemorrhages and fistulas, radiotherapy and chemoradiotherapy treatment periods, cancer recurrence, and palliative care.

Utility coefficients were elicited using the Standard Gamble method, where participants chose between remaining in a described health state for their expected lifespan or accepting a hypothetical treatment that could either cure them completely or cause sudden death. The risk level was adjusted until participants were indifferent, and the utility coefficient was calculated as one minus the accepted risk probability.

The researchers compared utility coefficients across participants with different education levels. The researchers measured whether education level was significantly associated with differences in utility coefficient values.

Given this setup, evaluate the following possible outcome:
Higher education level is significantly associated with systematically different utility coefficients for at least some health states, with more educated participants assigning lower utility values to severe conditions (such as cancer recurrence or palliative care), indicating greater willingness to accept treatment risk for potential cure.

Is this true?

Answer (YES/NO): NO